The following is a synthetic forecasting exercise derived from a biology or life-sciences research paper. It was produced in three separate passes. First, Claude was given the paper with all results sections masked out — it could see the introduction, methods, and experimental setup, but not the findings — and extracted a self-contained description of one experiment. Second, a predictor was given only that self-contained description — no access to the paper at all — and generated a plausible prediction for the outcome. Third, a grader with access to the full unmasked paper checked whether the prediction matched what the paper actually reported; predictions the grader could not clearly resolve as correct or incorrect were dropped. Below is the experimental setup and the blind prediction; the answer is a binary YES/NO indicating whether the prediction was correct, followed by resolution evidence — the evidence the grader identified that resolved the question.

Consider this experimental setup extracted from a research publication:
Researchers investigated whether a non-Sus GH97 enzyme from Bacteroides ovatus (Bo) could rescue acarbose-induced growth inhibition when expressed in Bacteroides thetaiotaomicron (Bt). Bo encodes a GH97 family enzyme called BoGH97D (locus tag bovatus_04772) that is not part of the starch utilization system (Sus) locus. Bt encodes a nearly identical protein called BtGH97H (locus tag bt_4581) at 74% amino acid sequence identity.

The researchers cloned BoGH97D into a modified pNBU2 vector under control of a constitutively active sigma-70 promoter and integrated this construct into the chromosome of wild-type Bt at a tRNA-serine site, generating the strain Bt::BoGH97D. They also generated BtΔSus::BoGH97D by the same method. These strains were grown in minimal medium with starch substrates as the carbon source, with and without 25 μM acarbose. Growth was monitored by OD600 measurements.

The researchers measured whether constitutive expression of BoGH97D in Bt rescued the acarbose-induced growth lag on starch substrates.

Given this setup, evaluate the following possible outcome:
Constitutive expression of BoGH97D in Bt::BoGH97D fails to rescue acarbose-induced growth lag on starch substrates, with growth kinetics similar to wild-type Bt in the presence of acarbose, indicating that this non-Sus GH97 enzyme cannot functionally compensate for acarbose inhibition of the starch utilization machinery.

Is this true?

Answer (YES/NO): YES